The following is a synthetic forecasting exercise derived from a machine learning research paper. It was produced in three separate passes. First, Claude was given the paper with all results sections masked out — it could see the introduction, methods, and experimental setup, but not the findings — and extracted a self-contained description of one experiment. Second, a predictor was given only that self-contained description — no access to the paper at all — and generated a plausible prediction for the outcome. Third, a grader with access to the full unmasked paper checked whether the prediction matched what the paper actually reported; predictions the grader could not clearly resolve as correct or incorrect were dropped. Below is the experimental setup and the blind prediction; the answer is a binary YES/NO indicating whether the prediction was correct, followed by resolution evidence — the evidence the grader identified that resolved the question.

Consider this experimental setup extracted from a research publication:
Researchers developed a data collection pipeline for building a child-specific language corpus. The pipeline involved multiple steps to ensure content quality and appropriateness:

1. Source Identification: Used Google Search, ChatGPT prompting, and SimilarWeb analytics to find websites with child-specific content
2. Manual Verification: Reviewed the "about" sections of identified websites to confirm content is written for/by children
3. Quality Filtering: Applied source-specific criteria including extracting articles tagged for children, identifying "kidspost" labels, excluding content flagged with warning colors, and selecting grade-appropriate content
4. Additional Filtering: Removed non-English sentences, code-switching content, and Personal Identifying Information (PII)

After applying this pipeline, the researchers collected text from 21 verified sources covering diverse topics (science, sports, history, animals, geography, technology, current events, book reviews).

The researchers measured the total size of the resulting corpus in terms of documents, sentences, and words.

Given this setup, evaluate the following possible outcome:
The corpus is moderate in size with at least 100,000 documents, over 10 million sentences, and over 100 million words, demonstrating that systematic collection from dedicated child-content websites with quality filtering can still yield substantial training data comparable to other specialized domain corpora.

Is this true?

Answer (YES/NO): NO